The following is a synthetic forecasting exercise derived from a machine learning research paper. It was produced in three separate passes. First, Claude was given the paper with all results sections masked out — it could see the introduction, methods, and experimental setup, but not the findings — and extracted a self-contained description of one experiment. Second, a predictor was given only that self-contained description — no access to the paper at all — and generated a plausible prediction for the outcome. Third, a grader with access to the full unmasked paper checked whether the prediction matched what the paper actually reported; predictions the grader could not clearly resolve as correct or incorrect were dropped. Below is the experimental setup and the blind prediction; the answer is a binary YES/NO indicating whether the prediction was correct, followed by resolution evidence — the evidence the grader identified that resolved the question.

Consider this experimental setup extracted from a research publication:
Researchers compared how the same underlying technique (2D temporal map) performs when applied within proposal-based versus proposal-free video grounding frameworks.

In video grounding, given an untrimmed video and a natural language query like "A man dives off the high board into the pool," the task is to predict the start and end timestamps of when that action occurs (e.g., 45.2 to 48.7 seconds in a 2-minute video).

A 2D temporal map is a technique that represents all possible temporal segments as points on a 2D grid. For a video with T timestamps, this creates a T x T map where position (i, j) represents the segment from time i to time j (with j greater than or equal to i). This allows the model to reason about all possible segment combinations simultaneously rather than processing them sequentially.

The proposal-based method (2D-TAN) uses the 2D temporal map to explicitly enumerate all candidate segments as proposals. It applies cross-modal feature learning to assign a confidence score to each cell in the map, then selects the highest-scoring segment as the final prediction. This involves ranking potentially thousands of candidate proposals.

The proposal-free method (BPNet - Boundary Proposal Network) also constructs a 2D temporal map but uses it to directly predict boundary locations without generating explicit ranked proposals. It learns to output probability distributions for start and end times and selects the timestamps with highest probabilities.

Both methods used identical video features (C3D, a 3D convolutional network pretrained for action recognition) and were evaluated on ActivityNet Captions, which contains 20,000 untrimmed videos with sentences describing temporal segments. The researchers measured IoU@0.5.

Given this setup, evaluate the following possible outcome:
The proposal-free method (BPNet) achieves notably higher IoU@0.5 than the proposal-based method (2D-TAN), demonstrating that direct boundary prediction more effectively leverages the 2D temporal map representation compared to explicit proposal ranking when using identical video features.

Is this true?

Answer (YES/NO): NO